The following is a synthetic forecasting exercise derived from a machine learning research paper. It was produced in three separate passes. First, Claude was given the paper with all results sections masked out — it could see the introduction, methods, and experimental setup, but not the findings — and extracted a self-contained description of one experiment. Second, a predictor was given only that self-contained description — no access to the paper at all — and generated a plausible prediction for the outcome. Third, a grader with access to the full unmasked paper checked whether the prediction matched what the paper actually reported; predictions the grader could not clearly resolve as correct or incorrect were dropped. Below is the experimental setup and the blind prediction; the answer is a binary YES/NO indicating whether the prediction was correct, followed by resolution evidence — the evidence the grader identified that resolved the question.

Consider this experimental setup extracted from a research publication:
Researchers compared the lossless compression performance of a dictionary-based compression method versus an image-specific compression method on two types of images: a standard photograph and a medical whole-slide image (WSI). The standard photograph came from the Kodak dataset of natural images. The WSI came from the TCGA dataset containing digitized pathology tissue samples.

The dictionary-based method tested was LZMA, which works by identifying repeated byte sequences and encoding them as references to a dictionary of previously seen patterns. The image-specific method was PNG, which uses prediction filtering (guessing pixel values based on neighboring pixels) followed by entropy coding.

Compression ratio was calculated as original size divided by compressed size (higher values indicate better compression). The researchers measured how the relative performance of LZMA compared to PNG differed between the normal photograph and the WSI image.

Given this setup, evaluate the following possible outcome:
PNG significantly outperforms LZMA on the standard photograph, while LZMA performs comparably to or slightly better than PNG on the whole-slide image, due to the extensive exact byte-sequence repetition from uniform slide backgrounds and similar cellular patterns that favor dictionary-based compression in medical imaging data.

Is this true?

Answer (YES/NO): NO